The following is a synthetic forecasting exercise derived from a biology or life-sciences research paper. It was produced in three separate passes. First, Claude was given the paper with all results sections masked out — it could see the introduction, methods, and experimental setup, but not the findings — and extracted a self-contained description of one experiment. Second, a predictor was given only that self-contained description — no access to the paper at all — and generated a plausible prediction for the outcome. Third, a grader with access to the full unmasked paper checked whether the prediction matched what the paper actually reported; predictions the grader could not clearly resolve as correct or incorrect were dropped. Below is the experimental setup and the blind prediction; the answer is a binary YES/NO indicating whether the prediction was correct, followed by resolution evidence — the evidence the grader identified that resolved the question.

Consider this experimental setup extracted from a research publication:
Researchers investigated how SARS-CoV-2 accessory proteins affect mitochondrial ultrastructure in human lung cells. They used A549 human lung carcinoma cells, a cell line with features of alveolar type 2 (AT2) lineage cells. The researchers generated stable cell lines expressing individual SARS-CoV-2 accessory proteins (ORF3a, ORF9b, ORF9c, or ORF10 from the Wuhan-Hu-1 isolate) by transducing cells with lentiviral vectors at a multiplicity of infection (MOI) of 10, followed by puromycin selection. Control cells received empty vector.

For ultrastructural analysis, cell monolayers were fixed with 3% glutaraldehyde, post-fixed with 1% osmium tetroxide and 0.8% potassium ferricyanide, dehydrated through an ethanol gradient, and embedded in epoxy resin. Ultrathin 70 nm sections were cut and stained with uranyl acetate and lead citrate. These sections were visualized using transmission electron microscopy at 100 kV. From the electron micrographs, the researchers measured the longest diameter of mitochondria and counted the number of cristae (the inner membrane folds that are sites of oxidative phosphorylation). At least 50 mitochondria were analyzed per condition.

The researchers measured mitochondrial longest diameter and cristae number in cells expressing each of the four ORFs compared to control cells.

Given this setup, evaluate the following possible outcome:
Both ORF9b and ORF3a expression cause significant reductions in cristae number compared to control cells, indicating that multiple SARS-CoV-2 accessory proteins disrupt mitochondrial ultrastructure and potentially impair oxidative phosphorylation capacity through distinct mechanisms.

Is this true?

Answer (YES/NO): NO